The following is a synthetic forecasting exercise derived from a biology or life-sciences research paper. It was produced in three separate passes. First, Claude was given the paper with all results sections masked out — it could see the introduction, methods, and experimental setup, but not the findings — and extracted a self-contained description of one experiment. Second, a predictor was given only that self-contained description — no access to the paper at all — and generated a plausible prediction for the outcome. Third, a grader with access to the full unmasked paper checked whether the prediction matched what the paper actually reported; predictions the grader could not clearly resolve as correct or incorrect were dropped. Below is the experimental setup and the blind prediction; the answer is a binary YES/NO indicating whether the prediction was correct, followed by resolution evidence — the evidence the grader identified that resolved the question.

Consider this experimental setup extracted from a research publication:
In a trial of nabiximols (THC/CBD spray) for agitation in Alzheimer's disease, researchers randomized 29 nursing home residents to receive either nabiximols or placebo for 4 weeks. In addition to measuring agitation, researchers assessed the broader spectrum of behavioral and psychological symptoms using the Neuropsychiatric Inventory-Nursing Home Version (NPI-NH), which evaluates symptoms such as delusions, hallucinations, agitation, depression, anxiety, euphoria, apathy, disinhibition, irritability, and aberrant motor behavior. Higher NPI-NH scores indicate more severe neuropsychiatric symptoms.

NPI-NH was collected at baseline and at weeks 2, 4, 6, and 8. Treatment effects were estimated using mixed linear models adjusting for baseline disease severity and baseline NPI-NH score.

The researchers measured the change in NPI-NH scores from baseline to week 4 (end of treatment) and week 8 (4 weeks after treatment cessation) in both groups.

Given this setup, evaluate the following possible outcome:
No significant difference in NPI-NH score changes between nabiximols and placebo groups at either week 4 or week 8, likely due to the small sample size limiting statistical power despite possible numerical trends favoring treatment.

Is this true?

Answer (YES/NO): NO